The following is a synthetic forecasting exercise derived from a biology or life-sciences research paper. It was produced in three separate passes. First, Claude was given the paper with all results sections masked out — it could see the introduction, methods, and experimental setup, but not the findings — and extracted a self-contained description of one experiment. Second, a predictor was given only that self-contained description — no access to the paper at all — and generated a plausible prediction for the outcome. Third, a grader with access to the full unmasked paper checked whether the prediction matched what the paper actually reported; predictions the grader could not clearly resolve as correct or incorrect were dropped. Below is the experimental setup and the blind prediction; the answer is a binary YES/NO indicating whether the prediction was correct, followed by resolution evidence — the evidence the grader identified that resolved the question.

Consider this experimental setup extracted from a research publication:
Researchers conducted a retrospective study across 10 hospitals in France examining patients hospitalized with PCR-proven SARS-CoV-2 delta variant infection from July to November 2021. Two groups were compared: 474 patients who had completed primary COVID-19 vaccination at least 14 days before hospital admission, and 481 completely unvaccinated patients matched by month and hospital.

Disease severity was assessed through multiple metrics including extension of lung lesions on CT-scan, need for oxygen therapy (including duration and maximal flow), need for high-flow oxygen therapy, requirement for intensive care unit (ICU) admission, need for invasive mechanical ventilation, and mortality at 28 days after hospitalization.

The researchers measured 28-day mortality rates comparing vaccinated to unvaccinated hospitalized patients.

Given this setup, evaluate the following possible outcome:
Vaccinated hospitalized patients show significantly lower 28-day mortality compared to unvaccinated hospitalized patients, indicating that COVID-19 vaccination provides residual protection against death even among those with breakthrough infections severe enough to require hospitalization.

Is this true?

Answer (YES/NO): NO